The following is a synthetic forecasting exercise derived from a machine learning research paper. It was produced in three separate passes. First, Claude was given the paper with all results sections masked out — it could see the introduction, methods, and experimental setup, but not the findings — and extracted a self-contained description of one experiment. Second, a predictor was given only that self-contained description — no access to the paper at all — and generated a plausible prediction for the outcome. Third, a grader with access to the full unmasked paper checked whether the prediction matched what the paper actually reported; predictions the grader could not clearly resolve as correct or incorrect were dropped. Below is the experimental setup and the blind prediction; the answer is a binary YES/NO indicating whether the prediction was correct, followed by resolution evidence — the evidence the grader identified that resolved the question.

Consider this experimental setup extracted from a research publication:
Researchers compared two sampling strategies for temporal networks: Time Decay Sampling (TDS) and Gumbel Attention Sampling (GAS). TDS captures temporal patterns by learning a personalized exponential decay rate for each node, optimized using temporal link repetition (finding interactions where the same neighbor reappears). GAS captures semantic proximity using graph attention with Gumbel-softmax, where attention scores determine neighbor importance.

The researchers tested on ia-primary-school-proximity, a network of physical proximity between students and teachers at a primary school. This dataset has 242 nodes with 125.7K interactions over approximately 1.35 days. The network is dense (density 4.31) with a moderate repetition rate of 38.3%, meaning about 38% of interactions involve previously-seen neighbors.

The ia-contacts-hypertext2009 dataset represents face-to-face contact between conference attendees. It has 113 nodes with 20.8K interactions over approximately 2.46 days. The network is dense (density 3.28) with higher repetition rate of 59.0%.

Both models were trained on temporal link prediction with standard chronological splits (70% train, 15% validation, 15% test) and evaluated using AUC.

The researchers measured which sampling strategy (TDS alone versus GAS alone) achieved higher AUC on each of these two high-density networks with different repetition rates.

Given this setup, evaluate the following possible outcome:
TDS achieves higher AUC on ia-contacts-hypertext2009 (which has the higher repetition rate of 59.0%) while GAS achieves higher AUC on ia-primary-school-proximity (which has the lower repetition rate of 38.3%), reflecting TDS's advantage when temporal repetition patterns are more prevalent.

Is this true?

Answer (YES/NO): NO